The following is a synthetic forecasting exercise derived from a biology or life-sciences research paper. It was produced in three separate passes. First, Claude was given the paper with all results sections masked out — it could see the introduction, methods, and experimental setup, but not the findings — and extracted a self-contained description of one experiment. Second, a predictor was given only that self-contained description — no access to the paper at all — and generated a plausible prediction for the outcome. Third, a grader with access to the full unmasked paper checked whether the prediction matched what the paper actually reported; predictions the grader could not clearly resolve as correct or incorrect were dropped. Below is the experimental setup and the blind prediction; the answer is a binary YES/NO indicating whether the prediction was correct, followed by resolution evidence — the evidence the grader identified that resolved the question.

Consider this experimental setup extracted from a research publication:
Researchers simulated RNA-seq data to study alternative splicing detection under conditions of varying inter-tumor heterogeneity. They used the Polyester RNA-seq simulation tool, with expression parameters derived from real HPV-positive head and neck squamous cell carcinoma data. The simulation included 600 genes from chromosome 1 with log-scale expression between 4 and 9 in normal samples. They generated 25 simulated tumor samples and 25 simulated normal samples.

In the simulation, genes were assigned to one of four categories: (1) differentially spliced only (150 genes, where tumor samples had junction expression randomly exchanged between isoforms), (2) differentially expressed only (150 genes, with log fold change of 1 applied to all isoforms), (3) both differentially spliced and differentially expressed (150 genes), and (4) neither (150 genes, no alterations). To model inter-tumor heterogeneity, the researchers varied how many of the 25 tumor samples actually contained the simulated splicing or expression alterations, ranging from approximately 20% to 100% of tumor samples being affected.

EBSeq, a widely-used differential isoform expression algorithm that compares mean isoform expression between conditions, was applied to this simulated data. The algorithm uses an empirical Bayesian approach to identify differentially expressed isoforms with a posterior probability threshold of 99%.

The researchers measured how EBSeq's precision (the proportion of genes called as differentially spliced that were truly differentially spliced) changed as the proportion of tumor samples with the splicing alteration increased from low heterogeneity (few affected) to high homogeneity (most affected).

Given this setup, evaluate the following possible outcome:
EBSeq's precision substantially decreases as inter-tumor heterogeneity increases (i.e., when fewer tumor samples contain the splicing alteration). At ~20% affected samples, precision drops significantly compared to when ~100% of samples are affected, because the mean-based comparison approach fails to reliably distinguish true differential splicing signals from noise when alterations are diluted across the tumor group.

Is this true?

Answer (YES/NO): NO